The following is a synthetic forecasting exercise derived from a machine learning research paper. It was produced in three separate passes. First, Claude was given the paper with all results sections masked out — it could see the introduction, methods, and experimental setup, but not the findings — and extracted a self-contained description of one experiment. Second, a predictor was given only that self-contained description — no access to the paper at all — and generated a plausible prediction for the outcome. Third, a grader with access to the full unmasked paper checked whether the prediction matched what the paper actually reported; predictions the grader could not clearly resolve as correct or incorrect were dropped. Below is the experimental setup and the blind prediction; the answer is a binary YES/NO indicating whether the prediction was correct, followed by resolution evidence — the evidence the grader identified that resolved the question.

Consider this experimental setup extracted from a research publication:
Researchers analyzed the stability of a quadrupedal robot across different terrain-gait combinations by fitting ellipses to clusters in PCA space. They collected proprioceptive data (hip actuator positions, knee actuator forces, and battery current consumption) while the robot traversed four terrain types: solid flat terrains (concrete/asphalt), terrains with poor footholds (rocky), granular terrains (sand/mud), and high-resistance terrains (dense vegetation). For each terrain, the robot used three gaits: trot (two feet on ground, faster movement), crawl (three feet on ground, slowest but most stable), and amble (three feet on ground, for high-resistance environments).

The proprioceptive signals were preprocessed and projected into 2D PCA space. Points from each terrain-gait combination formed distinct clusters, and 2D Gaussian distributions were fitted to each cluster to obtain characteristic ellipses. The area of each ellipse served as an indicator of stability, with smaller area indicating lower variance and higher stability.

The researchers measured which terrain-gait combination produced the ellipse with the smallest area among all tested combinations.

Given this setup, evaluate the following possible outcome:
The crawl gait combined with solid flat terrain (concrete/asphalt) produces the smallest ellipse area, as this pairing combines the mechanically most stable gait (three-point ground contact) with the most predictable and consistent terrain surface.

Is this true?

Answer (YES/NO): NO